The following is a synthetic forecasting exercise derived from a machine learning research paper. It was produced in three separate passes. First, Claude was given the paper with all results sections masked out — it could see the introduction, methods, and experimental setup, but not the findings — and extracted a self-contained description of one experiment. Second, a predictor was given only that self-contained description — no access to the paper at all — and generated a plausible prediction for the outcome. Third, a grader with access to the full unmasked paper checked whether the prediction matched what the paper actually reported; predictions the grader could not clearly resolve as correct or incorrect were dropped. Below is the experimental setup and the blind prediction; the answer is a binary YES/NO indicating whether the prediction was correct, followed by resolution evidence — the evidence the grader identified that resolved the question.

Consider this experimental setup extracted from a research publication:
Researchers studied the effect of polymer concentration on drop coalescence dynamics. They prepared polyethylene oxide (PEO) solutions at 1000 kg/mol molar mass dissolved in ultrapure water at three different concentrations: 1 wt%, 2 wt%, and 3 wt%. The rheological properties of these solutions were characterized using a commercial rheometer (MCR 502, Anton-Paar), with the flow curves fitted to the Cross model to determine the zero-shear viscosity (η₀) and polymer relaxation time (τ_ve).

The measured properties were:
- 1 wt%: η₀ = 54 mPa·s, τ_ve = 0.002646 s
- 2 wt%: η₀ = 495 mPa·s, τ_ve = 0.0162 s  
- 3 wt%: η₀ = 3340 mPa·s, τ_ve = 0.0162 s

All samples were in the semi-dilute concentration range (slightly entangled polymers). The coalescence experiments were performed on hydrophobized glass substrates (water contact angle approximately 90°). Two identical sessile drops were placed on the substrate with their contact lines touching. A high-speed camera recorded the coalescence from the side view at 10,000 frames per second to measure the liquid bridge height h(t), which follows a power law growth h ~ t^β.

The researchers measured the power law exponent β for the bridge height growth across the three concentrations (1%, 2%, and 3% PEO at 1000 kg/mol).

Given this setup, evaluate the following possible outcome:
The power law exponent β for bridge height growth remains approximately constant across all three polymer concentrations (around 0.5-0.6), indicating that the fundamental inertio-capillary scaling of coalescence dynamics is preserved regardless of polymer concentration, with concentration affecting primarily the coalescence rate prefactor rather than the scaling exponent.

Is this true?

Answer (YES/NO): NO